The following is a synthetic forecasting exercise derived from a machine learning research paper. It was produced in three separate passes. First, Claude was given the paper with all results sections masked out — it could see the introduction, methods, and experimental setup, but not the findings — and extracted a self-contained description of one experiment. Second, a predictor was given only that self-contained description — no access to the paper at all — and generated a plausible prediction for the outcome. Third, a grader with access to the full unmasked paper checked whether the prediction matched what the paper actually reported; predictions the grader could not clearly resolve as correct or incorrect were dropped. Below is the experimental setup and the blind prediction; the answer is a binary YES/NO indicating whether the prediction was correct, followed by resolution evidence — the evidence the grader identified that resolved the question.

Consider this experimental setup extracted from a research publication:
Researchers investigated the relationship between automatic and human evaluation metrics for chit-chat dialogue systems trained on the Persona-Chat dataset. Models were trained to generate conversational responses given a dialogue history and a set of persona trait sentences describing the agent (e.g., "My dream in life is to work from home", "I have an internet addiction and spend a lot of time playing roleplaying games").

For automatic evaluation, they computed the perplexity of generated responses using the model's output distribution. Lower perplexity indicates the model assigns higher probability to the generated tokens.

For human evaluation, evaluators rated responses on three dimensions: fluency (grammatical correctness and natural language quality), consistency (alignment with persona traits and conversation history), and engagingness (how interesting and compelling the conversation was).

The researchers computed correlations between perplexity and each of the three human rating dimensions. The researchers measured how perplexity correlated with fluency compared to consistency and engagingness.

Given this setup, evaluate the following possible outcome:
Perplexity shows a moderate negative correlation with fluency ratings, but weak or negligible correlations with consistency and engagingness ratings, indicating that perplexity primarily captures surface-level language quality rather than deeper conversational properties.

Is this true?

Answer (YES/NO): NO